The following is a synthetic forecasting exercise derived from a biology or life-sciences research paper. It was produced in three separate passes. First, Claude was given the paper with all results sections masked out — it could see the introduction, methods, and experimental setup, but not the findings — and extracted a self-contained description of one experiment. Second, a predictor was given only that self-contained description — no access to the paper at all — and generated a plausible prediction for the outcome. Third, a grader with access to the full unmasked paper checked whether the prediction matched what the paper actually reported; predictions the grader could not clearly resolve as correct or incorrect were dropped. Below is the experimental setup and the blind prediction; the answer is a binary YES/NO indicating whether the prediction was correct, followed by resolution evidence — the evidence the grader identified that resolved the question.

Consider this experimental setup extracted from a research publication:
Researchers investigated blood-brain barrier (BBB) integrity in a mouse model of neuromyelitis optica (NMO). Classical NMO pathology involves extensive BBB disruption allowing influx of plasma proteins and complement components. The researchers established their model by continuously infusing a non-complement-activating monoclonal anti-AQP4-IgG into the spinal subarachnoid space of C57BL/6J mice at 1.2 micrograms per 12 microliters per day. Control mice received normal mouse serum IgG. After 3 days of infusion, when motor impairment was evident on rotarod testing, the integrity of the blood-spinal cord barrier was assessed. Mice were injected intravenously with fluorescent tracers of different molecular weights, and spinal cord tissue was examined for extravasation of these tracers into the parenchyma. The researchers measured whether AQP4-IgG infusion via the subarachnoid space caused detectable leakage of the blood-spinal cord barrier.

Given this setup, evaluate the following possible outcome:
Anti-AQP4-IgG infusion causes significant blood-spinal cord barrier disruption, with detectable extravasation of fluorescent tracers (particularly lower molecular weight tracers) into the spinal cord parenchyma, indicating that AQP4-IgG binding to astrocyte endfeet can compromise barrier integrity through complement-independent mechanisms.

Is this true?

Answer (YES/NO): NO